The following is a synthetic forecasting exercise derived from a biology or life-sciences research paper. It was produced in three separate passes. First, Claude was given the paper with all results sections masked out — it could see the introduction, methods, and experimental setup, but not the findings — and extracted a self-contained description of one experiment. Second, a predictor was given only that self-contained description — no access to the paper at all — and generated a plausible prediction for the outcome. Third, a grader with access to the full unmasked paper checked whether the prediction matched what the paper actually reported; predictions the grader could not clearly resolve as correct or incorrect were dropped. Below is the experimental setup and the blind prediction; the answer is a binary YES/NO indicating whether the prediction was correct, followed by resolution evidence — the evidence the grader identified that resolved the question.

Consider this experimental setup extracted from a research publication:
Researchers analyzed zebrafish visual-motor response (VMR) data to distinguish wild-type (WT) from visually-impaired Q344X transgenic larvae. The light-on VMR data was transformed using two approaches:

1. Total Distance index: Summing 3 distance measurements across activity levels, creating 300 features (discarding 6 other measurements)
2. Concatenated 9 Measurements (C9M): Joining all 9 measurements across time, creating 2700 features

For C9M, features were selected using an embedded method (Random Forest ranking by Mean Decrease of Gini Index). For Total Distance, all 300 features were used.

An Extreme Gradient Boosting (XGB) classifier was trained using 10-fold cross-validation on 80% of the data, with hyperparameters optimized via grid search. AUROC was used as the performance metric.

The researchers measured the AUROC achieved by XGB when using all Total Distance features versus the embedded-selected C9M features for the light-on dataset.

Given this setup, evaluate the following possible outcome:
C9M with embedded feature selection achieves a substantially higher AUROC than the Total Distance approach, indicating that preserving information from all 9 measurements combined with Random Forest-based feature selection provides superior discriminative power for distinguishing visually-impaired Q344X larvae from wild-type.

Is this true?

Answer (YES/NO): YES